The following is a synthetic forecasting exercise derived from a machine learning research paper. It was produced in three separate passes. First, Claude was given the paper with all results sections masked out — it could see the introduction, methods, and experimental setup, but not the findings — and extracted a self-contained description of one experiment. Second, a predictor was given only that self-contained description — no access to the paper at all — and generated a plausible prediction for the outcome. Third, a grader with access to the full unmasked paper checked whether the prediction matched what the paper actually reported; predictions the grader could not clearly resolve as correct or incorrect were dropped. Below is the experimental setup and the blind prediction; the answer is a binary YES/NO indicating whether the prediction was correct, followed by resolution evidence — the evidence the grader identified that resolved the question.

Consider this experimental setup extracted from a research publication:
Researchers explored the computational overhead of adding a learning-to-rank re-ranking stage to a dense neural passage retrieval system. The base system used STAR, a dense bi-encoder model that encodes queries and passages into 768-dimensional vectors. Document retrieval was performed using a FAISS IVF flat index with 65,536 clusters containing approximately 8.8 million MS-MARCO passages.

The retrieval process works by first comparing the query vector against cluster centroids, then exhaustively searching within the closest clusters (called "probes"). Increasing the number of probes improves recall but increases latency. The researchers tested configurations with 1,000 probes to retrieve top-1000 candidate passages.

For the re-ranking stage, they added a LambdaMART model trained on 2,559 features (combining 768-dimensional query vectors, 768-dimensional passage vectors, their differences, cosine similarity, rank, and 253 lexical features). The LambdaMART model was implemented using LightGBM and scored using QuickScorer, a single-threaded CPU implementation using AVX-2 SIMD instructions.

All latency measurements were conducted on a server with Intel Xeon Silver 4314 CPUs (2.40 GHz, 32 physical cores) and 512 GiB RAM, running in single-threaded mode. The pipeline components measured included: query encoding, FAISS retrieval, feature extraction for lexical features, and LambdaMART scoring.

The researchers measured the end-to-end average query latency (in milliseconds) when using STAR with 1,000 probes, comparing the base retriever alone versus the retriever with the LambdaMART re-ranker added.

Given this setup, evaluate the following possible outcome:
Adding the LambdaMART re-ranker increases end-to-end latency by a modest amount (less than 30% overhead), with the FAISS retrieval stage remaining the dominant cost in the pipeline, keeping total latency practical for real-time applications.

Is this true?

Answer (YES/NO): YES